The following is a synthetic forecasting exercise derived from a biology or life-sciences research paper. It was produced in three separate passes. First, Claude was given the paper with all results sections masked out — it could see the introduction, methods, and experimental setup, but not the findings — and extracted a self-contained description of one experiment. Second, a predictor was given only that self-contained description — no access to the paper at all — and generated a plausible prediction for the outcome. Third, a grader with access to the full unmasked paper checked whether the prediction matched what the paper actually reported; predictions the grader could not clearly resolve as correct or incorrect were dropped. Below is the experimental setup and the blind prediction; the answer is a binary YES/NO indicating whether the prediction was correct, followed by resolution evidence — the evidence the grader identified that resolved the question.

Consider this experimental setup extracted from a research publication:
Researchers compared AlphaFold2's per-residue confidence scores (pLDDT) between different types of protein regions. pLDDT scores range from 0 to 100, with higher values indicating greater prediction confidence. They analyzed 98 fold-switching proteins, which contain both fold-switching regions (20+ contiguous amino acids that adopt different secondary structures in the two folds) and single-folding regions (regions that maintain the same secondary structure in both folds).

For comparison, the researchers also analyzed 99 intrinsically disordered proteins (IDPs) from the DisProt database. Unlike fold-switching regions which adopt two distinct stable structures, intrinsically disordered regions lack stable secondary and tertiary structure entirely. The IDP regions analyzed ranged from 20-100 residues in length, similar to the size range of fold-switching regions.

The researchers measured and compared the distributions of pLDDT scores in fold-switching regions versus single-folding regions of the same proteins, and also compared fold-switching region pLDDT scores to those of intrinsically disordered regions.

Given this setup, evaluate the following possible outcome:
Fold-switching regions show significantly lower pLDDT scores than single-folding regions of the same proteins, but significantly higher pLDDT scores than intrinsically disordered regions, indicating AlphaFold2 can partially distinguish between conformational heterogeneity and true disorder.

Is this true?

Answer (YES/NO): YES